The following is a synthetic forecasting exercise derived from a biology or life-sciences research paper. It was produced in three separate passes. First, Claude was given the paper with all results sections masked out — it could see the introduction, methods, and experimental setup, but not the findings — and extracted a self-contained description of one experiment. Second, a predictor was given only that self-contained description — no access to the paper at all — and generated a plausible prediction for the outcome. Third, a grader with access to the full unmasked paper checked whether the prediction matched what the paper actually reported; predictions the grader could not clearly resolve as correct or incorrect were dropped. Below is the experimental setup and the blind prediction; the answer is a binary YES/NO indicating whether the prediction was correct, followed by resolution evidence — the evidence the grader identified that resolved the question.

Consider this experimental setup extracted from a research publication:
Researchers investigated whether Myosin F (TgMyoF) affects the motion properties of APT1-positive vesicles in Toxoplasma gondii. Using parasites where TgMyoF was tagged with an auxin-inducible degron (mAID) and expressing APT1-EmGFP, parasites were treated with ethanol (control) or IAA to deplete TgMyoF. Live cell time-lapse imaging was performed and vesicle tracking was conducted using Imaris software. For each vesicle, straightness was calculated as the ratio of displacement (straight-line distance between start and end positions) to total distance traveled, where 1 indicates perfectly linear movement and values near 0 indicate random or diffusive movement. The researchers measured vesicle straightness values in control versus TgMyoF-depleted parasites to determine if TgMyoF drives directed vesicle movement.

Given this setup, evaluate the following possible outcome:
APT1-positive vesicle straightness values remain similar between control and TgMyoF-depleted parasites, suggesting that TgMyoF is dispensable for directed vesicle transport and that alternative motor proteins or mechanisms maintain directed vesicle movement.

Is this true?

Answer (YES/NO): NO